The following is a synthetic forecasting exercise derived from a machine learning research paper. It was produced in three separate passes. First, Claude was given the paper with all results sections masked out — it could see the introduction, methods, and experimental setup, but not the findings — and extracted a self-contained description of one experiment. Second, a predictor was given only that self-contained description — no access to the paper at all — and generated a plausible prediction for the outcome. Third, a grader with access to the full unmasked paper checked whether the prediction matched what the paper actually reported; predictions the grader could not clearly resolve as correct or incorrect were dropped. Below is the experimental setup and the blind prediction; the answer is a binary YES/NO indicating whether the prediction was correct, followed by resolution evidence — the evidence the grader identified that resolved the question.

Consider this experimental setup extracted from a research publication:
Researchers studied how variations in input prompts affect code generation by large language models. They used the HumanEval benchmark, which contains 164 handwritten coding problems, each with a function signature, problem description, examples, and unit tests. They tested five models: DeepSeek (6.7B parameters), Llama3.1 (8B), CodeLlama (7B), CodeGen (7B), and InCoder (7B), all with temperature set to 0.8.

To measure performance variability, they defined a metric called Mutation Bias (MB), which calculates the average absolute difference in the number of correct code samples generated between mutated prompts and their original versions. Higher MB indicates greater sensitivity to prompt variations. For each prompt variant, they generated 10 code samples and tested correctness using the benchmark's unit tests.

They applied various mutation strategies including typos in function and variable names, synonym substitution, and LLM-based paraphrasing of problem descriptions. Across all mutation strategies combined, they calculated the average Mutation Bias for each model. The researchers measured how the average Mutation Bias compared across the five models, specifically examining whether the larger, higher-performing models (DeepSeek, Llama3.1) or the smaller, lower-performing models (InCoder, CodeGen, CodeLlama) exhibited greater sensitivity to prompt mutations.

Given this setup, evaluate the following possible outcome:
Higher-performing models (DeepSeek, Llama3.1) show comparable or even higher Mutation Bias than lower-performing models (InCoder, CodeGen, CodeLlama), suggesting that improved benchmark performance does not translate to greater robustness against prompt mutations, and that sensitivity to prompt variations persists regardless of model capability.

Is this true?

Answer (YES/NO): YES